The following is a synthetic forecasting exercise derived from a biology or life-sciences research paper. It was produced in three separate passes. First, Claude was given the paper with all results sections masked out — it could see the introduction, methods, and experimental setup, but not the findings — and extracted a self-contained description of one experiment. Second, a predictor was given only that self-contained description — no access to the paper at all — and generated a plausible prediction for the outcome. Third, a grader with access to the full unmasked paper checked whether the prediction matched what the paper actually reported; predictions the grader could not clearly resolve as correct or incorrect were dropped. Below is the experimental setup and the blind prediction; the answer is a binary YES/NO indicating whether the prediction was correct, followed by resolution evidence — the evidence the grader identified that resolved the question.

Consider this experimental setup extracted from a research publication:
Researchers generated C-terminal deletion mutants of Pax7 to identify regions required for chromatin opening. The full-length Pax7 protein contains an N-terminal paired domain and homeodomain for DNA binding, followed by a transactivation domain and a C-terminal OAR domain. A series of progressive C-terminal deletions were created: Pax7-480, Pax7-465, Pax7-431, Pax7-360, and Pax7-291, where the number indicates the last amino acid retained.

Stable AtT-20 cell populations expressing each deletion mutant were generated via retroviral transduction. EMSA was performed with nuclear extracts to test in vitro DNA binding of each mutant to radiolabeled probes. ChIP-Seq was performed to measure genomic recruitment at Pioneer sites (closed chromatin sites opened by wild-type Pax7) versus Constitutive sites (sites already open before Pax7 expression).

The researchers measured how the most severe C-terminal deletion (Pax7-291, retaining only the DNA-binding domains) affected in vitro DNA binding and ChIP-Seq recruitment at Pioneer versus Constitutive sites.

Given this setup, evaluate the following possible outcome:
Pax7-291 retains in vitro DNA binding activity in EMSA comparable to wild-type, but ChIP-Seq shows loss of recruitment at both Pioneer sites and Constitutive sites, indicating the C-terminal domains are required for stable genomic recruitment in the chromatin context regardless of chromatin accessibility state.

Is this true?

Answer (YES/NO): NO